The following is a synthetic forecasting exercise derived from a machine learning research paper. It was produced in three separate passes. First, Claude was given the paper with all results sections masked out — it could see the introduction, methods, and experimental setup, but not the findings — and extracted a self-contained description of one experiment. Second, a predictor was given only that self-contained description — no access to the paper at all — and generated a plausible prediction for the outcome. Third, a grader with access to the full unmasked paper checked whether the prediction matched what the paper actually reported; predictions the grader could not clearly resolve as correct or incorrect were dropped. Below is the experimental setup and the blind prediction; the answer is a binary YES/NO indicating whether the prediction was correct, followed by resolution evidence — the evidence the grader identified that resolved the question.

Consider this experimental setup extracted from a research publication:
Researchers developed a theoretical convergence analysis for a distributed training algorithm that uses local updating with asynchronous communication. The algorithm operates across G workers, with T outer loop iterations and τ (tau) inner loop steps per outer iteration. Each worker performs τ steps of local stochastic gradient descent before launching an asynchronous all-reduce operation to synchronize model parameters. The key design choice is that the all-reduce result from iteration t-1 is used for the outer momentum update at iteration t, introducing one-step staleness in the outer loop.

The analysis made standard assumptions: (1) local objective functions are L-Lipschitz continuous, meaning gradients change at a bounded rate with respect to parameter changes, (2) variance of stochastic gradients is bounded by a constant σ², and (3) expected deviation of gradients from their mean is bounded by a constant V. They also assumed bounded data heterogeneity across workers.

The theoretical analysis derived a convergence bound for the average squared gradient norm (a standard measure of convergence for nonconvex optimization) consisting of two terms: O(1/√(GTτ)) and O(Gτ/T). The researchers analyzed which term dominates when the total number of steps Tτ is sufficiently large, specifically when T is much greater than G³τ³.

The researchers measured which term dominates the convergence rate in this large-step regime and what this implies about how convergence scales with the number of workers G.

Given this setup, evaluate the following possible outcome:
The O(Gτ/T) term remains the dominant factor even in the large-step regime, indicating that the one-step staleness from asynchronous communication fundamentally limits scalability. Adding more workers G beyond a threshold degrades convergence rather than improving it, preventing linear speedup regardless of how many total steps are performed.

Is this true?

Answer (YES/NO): NO